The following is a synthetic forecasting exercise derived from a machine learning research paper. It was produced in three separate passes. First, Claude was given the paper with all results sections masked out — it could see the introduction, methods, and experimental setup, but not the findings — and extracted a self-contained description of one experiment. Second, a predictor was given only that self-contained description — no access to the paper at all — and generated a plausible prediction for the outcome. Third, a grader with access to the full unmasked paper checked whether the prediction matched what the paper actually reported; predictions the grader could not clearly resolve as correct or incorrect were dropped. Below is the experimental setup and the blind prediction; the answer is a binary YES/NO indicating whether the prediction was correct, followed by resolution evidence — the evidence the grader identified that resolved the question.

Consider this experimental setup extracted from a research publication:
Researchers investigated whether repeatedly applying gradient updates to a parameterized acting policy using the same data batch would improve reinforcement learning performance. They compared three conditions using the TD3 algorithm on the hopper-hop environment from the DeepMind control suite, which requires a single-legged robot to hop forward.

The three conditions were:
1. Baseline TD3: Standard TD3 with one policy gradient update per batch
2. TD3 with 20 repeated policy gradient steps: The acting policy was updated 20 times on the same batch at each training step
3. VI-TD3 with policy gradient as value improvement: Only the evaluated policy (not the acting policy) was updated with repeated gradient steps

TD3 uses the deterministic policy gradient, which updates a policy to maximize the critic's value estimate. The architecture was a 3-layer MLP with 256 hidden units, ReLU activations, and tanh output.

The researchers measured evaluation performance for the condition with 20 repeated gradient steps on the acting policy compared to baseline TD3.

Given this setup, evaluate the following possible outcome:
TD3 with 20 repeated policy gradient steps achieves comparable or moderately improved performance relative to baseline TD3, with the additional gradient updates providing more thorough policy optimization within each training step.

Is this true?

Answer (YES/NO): NO